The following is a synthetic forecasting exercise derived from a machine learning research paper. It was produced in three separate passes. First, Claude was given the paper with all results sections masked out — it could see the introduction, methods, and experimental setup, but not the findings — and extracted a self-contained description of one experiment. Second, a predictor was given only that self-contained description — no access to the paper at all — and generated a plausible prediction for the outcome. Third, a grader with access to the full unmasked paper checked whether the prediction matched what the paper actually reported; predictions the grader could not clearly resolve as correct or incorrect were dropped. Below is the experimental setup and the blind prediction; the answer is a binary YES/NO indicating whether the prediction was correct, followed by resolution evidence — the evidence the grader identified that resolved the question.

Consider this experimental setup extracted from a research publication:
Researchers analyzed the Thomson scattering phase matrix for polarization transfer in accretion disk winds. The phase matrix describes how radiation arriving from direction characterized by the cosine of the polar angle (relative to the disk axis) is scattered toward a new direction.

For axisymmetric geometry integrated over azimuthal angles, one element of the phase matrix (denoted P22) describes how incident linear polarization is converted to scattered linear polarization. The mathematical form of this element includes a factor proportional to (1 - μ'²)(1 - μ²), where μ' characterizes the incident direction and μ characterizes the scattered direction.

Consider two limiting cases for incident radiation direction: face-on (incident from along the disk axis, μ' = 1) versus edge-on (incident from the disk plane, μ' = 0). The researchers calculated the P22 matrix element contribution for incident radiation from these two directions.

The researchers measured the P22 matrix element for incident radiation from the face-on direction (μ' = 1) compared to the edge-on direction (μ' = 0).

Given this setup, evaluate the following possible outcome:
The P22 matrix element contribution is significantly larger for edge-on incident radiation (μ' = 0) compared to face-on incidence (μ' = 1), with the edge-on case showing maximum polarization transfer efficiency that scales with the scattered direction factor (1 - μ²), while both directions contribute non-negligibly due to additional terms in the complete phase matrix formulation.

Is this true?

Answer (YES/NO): NO